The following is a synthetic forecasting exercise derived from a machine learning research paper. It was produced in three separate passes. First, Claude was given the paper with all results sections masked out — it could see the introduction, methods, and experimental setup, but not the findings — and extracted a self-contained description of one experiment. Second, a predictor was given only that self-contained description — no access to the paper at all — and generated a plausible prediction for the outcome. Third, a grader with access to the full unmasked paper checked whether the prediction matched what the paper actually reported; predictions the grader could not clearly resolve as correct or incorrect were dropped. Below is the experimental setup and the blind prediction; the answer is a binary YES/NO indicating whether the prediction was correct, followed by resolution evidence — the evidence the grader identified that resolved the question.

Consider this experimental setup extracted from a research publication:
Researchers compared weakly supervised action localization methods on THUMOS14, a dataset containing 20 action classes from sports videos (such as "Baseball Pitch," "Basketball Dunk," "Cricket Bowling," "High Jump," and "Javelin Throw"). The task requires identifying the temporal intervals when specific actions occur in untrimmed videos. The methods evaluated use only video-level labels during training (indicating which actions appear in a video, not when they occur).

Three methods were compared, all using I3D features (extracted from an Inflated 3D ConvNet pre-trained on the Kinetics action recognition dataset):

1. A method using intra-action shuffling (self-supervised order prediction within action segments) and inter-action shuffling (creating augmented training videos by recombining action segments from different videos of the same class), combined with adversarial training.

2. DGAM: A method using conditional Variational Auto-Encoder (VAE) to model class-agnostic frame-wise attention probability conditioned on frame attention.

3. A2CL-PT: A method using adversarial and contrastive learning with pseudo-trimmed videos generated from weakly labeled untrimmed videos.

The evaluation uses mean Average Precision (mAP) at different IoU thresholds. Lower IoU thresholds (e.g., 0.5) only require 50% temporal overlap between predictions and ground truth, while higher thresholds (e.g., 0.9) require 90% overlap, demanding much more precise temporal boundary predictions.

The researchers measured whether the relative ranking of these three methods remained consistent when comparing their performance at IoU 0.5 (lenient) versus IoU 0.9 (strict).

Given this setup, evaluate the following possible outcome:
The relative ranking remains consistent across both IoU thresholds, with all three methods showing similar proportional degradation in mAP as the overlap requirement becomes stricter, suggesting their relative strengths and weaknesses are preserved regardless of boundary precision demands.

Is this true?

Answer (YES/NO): NO